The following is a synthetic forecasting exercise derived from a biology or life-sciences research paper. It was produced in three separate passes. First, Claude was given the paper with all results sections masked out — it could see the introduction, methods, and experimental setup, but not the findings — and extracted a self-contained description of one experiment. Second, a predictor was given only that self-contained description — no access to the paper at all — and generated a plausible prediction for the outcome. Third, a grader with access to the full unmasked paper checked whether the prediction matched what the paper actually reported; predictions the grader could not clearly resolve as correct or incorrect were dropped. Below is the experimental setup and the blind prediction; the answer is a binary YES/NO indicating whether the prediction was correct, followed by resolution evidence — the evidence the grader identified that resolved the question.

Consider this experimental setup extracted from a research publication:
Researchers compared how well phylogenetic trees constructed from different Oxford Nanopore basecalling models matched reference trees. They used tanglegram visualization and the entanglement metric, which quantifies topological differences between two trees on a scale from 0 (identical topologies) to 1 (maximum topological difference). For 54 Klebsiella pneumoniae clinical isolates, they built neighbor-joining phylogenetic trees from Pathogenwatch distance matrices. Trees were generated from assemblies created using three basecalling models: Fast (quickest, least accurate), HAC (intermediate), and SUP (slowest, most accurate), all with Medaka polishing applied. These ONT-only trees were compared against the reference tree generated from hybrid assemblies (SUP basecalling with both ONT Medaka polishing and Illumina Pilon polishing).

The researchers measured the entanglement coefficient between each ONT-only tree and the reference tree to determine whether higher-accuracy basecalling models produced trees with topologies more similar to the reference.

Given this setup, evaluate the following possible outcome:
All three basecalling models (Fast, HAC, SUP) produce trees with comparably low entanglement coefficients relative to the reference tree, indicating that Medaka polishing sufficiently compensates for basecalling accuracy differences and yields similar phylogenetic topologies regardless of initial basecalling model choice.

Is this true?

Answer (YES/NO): NO